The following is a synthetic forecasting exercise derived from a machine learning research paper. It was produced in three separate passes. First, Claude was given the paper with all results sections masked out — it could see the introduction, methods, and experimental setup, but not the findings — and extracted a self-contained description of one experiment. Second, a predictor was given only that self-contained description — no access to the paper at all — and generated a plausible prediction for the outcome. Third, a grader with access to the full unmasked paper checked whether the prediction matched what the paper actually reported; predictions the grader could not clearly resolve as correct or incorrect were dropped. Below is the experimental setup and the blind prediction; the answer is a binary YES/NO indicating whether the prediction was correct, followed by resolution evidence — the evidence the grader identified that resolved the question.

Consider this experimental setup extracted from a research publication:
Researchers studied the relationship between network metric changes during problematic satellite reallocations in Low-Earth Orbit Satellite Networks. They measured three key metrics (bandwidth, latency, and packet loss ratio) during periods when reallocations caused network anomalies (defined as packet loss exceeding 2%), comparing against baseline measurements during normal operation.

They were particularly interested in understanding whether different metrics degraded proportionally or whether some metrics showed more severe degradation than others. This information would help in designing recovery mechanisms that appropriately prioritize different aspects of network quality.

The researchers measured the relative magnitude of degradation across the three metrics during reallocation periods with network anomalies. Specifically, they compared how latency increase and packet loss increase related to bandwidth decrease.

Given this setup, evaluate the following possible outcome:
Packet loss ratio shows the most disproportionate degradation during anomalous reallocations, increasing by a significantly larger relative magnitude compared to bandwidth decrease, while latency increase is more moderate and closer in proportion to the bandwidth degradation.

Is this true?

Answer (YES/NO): YES